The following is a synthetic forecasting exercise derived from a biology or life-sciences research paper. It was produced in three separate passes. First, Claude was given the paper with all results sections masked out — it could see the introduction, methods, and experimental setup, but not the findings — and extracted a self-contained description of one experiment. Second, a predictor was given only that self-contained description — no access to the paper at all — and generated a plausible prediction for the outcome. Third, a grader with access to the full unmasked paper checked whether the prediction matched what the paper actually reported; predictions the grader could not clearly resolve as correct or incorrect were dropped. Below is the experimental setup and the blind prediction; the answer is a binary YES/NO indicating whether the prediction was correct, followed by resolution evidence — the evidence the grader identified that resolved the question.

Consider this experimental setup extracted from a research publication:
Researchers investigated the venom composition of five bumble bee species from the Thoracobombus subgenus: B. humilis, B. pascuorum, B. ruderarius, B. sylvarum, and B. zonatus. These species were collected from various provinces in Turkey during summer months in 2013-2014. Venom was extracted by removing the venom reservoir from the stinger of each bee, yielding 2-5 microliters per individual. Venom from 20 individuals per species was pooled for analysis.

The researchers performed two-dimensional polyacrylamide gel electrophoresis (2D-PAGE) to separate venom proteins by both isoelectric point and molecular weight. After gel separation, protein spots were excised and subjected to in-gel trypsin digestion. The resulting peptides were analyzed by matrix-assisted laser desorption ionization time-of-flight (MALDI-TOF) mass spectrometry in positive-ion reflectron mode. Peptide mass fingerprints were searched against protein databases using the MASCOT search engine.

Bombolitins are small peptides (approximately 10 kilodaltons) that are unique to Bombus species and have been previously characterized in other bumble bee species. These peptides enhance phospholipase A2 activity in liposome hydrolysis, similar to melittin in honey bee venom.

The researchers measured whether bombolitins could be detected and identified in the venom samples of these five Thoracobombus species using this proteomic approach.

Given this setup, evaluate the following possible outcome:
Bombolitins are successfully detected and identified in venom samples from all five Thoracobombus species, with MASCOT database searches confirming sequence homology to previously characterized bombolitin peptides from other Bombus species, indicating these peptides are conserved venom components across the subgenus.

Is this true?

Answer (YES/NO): NO